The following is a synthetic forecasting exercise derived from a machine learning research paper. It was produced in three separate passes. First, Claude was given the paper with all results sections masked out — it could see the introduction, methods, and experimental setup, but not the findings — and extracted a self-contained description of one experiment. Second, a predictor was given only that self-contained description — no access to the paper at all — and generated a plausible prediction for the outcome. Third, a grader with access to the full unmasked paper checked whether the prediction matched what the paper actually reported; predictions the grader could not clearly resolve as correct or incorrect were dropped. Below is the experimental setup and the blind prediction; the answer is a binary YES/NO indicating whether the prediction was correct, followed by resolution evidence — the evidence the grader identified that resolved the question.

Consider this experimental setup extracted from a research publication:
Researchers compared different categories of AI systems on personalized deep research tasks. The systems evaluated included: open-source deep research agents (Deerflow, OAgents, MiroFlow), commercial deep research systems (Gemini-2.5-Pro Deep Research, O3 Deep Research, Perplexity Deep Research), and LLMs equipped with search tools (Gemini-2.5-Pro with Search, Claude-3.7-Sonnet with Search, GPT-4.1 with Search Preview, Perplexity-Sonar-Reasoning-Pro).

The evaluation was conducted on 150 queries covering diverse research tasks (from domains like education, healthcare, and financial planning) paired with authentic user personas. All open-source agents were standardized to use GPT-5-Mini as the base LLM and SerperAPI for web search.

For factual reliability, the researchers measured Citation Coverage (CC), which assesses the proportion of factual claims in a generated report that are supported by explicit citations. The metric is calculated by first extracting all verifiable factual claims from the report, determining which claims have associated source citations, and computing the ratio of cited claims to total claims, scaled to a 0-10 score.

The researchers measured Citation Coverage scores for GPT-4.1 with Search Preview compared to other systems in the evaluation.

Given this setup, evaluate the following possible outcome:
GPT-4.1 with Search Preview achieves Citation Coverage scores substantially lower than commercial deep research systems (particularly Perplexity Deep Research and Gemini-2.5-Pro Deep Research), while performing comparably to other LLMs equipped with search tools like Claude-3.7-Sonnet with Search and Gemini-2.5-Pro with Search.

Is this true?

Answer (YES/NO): NO